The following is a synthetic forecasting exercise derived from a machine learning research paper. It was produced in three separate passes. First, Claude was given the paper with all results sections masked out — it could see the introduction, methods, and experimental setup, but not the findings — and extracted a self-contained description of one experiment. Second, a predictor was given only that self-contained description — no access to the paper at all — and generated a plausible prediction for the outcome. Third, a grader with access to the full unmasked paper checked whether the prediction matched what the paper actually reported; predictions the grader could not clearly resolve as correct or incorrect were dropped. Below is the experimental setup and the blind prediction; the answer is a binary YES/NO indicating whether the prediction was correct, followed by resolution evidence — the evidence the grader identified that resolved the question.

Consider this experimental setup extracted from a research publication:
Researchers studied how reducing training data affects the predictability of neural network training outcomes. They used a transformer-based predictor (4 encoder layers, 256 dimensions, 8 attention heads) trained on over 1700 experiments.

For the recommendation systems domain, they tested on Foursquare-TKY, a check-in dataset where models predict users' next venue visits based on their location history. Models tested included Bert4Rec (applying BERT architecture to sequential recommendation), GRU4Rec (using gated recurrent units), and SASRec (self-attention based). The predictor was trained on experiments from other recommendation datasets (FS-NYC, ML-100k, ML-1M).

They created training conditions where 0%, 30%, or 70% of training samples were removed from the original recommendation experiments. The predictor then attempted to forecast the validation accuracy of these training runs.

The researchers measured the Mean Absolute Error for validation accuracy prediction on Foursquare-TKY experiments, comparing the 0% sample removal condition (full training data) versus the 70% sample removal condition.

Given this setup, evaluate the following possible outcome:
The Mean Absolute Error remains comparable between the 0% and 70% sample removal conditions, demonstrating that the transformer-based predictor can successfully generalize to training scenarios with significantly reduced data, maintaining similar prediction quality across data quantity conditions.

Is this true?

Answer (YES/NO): YES